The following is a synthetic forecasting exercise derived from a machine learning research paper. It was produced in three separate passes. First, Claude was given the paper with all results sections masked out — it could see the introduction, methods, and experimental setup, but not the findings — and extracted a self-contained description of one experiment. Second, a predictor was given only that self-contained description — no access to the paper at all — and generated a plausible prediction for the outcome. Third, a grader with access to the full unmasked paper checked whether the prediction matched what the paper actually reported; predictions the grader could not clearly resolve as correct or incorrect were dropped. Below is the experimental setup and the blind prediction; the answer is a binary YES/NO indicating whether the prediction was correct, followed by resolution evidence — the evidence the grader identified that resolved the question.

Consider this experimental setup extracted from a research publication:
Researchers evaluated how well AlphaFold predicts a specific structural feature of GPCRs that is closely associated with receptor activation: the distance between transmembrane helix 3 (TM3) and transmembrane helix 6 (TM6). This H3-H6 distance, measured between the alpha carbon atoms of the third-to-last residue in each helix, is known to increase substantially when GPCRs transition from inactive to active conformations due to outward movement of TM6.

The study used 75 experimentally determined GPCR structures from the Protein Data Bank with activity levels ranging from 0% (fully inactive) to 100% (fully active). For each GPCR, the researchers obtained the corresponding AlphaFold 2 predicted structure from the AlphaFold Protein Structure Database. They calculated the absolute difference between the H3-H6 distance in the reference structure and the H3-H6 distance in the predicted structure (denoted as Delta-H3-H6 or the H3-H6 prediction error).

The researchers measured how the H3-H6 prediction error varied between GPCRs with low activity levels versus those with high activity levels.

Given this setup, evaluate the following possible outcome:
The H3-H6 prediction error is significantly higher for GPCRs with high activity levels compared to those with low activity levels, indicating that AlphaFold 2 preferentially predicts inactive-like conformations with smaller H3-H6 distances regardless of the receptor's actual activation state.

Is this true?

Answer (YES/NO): YES